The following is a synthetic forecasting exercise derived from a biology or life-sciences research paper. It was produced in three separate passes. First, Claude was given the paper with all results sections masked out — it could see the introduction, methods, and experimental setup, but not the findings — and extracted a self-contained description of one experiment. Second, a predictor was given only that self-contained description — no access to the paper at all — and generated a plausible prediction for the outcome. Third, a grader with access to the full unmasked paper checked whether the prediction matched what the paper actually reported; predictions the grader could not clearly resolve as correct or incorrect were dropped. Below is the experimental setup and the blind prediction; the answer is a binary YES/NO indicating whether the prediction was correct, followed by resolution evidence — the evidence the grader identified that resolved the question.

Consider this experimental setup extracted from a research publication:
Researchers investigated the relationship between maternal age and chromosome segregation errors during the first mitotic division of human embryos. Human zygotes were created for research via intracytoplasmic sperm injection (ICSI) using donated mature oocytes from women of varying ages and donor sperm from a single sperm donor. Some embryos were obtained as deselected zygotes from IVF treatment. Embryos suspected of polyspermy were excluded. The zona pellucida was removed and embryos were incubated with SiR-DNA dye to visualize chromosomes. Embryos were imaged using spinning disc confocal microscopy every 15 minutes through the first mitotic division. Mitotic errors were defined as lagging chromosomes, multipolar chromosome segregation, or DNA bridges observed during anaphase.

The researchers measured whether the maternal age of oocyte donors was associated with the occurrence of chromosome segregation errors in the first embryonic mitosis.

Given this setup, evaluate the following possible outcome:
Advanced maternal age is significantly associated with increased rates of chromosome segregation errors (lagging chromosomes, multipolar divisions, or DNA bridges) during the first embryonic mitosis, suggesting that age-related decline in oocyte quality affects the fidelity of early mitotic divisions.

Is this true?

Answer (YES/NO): NO